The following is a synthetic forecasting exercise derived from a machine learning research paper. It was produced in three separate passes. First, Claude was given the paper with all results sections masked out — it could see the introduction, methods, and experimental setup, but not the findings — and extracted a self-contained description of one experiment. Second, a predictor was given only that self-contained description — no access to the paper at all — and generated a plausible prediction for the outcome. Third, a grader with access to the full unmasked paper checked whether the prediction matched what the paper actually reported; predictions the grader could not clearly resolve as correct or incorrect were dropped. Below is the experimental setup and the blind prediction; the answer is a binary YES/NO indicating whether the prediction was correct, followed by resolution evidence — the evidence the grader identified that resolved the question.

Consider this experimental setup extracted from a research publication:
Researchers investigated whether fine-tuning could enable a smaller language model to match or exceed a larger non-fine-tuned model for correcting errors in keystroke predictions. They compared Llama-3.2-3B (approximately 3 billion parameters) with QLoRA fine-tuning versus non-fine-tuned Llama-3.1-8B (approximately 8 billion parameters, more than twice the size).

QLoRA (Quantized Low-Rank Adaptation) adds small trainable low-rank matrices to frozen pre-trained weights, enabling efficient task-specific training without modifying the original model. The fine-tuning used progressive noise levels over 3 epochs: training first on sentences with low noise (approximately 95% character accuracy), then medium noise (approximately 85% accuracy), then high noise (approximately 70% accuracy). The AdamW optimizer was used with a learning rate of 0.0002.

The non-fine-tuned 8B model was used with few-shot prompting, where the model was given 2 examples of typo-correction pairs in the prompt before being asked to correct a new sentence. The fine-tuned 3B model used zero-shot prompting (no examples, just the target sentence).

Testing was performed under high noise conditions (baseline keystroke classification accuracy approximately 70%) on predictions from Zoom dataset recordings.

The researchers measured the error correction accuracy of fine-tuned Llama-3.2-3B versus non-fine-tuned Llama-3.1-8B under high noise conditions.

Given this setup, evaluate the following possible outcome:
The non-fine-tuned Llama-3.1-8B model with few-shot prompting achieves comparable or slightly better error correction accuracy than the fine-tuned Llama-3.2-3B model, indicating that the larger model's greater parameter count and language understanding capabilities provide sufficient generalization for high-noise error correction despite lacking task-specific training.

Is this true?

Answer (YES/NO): NO